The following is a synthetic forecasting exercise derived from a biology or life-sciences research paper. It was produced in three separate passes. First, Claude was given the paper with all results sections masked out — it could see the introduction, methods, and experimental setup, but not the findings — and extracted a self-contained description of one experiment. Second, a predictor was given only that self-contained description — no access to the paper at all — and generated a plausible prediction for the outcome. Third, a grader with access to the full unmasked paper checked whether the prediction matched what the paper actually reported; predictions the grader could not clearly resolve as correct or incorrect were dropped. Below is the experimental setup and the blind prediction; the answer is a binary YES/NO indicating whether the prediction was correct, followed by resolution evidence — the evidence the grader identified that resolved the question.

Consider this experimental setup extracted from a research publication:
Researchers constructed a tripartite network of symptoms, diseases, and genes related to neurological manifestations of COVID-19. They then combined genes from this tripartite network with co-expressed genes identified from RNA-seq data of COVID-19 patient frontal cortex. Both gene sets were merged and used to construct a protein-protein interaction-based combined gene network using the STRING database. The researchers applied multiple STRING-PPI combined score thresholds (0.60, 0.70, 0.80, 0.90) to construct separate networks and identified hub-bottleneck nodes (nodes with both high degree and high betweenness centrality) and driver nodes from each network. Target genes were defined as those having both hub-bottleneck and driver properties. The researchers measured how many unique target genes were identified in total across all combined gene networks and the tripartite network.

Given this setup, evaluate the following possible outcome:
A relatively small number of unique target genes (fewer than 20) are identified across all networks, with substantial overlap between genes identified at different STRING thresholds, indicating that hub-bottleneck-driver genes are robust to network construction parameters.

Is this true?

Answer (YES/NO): NO